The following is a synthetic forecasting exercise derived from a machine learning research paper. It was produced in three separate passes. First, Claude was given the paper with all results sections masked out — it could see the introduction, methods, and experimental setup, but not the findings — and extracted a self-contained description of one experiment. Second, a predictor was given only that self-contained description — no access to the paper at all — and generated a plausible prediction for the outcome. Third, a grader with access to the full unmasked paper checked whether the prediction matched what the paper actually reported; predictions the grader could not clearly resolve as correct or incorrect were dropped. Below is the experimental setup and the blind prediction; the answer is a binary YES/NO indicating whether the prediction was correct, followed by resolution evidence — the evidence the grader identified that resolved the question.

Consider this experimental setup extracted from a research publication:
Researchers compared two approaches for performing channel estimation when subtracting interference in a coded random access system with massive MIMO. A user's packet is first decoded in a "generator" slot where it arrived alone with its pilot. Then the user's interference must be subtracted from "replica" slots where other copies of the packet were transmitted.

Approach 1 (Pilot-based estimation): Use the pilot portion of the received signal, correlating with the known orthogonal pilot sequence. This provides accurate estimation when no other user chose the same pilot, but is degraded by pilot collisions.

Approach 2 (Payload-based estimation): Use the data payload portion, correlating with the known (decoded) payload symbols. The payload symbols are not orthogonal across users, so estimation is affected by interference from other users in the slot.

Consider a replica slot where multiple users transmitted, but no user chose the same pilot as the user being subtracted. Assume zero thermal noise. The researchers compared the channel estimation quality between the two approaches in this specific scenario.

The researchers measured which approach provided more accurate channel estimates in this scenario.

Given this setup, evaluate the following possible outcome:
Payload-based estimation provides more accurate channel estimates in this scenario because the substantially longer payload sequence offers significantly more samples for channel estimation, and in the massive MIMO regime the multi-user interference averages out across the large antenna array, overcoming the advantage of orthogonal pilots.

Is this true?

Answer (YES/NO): NO